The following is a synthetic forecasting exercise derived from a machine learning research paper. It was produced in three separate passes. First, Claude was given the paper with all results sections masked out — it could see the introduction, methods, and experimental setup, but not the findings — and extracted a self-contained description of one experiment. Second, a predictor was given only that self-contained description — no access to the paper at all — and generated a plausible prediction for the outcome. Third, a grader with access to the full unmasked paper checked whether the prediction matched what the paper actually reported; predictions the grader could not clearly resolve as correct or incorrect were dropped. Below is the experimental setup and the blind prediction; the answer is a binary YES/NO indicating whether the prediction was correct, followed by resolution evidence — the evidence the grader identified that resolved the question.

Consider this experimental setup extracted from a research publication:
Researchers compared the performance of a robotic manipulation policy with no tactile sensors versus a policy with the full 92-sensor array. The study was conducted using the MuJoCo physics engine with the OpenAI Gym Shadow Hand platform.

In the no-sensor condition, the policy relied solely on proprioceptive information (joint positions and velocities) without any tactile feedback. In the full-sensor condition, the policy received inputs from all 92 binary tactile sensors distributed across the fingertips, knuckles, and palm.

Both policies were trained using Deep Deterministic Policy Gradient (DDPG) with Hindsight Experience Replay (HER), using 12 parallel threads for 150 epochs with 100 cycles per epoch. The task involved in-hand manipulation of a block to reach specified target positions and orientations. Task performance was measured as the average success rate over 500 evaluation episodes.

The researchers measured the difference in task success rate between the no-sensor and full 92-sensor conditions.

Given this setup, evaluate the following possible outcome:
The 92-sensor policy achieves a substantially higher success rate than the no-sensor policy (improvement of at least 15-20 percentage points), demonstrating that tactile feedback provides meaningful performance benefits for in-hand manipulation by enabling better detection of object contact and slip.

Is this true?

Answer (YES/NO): NO